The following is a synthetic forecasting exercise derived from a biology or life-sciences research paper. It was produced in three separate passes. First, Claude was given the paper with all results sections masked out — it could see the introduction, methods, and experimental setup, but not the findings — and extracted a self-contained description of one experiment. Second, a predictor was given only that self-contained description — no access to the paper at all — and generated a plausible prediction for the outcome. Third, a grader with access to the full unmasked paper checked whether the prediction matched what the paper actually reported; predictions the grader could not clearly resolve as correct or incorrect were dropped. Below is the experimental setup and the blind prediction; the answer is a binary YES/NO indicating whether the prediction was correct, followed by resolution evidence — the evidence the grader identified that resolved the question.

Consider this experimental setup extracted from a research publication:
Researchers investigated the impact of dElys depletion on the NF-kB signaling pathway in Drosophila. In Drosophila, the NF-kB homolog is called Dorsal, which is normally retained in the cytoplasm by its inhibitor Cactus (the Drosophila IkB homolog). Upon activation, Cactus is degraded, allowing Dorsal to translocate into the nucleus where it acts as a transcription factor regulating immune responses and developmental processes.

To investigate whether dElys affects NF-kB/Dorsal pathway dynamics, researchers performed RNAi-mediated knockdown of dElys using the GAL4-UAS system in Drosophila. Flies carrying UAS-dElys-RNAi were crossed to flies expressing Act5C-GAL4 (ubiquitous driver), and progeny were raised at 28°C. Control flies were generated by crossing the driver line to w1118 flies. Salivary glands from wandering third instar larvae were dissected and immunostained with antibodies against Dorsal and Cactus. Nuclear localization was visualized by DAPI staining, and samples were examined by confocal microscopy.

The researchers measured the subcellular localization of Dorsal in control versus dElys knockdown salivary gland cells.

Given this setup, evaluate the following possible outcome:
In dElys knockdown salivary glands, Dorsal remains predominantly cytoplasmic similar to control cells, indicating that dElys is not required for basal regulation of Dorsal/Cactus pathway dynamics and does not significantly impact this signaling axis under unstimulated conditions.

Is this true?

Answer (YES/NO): NO